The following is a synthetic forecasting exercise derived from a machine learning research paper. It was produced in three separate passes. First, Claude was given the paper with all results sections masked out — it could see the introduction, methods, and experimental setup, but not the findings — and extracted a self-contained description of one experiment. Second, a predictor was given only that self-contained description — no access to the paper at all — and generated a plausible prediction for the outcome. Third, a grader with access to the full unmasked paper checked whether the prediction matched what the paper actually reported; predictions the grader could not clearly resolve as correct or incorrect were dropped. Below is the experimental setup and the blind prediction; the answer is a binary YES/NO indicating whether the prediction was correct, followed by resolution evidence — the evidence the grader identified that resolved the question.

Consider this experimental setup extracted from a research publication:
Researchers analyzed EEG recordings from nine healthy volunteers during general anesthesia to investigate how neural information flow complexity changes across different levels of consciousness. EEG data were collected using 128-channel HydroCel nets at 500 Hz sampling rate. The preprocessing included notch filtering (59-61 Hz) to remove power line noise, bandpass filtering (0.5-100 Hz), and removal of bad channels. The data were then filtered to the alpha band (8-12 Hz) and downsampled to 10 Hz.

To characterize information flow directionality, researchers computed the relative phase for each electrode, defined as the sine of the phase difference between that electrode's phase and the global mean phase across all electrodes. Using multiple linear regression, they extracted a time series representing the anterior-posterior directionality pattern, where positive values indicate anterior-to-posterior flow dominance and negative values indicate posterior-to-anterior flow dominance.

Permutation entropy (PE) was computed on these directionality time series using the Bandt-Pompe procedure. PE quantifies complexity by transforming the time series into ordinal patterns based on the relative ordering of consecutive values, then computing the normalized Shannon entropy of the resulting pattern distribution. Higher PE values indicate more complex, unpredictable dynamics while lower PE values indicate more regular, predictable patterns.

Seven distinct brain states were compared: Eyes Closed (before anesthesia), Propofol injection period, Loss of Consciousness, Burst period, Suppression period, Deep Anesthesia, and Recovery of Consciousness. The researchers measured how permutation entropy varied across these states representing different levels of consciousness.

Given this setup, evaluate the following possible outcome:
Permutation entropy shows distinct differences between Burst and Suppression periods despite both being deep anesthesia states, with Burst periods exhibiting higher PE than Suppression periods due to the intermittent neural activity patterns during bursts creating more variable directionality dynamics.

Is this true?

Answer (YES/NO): NO